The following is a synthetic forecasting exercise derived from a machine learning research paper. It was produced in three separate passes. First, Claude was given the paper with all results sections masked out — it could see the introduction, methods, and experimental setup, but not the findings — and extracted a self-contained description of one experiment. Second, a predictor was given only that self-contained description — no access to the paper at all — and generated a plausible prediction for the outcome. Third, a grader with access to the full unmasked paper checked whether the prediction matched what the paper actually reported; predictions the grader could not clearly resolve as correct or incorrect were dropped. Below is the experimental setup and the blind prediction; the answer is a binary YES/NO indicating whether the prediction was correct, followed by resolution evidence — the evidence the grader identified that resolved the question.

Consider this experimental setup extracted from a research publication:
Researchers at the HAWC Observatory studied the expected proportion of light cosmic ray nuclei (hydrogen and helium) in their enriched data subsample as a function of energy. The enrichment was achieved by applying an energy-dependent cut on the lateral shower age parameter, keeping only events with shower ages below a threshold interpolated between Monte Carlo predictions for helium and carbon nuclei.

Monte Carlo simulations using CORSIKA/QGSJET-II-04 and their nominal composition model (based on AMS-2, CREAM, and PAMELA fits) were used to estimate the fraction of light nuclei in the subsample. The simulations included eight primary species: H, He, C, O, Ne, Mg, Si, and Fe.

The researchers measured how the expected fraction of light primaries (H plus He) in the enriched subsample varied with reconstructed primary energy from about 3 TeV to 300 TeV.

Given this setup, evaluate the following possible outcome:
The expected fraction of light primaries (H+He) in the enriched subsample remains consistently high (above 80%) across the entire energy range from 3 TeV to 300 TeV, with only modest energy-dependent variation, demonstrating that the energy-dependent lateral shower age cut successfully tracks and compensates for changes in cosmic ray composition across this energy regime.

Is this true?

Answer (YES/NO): NO